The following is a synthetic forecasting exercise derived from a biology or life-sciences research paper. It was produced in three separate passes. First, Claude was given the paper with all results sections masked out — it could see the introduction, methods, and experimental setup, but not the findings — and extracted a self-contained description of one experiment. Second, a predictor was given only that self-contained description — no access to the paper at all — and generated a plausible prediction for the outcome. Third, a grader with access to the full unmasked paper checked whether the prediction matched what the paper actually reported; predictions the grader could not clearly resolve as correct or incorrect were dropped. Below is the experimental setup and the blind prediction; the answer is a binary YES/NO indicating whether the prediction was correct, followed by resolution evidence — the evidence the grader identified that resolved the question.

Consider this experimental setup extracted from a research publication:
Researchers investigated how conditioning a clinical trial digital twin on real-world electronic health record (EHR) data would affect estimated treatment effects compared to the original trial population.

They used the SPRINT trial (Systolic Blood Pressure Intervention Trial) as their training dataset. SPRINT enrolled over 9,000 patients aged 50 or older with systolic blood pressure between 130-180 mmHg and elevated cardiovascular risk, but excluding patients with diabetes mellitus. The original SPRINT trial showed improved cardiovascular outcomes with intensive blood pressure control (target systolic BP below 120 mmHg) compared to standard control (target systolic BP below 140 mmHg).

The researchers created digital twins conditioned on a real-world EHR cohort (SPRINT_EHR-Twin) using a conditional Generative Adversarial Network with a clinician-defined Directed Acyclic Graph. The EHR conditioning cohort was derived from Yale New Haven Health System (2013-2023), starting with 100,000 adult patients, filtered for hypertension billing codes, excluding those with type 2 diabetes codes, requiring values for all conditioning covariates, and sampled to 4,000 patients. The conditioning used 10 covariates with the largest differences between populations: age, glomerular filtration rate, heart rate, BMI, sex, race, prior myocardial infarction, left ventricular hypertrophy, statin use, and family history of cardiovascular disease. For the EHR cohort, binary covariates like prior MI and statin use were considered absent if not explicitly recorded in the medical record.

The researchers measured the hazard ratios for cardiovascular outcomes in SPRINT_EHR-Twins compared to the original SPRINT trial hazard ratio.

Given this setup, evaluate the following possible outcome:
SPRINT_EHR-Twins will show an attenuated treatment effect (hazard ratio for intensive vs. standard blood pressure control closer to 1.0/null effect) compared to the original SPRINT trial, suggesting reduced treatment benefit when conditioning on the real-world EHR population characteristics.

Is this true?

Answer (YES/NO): YES